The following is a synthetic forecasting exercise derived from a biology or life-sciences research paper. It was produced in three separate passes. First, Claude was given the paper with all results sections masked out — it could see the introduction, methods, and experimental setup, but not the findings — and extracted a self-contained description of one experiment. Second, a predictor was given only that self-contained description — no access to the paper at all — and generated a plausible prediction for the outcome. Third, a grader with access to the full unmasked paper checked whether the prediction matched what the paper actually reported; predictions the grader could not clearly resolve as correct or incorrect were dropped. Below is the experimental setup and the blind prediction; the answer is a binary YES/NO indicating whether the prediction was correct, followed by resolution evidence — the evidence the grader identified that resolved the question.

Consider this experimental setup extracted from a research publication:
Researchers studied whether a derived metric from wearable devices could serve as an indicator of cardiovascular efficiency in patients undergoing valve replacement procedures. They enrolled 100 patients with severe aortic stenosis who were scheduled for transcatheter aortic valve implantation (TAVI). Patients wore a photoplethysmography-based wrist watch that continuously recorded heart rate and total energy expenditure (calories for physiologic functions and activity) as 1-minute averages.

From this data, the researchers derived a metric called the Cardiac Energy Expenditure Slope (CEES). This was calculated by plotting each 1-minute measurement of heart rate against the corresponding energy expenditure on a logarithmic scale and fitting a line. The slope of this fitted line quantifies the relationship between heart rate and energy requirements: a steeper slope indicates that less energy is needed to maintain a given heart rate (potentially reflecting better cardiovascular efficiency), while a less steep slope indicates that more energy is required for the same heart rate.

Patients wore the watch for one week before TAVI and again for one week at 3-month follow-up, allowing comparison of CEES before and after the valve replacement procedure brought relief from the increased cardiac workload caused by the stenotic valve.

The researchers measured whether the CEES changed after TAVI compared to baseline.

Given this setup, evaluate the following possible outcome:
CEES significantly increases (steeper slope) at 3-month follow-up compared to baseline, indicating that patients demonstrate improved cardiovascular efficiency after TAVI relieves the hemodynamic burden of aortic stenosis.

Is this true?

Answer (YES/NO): NO